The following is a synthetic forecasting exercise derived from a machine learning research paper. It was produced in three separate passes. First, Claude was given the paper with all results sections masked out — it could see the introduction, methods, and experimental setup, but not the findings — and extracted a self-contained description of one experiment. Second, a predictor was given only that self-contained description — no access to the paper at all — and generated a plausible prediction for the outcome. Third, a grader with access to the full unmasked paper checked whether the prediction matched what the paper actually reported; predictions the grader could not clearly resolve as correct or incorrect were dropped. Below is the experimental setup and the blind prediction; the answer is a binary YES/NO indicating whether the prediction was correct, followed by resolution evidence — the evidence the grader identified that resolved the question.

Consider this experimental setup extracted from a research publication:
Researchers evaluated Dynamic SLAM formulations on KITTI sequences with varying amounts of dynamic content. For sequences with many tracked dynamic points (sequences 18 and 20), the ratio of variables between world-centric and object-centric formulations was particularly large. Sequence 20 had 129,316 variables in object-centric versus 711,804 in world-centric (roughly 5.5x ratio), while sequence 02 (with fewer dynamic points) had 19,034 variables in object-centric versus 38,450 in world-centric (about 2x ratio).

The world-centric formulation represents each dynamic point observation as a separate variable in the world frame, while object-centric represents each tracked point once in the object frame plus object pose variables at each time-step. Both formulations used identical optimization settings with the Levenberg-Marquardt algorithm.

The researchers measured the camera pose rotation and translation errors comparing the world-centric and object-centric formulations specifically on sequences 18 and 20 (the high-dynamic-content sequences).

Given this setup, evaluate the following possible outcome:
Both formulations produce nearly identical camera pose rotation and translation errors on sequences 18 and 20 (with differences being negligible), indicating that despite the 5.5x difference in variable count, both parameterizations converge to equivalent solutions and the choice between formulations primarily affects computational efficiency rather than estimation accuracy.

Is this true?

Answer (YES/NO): NO